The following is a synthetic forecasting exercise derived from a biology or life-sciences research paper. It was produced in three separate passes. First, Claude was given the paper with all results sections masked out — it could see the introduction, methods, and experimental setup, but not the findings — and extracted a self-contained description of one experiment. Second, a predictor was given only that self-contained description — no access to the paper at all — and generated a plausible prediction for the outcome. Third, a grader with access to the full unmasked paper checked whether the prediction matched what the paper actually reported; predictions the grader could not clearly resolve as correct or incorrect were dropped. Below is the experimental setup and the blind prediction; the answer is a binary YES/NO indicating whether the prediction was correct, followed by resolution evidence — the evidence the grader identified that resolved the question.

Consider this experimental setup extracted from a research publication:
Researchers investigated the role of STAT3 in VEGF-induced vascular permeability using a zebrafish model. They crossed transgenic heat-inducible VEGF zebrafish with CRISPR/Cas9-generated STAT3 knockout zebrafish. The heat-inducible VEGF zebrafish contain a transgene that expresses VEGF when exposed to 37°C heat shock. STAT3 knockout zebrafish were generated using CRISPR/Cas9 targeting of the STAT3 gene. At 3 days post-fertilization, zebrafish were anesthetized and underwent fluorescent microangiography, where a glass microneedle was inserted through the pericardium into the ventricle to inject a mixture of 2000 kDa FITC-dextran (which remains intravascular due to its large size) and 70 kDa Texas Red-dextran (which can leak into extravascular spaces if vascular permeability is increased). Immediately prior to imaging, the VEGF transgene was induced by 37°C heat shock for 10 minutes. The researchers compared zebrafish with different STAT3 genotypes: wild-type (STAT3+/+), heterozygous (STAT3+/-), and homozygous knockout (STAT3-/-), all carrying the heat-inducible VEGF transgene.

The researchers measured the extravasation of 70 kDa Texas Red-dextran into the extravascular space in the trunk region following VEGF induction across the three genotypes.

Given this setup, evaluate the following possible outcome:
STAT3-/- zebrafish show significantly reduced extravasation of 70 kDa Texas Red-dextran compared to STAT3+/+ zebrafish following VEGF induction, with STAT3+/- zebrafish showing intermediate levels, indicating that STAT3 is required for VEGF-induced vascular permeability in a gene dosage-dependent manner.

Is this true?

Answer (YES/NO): NO